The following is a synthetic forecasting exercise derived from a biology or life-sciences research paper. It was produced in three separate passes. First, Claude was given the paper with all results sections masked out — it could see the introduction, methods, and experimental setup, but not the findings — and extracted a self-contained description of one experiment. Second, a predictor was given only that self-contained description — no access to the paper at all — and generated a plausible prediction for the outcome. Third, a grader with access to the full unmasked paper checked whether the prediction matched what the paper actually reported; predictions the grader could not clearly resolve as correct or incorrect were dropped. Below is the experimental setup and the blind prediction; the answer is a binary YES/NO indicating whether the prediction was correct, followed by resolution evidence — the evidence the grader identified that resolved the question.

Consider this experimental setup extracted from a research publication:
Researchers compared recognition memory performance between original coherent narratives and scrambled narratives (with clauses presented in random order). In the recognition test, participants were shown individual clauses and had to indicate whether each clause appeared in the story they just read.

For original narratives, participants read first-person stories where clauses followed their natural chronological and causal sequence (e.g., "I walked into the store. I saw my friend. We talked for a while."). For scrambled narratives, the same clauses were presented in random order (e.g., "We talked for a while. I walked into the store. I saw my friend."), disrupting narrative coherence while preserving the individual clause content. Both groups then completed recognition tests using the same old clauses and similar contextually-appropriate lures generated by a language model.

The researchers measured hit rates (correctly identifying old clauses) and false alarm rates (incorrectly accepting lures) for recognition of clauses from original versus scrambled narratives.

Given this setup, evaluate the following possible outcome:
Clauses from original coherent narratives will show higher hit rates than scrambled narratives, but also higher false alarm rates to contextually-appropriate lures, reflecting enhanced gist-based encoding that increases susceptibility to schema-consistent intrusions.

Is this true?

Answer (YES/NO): NO